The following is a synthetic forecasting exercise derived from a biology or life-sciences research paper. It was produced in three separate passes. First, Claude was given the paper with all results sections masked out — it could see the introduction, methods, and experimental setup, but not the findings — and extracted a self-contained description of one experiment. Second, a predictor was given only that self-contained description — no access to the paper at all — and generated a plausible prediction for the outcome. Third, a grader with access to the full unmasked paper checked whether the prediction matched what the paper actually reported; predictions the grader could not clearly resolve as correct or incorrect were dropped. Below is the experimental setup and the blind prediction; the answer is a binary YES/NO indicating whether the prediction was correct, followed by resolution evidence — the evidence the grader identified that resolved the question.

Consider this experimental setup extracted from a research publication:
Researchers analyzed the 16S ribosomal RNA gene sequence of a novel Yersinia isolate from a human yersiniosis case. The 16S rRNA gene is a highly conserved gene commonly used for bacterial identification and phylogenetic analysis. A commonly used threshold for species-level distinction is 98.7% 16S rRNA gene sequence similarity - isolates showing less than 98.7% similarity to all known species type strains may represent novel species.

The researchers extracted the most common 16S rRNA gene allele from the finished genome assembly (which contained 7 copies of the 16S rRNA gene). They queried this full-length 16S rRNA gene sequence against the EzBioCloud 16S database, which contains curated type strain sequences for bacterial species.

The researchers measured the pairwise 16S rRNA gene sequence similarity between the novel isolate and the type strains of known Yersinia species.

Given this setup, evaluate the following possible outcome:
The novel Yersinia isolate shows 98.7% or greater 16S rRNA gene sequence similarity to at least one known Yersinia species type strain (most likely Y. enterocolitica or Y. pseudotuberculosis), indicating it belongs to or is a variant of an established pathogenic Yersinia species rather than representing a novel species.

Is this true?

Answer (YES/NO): NO